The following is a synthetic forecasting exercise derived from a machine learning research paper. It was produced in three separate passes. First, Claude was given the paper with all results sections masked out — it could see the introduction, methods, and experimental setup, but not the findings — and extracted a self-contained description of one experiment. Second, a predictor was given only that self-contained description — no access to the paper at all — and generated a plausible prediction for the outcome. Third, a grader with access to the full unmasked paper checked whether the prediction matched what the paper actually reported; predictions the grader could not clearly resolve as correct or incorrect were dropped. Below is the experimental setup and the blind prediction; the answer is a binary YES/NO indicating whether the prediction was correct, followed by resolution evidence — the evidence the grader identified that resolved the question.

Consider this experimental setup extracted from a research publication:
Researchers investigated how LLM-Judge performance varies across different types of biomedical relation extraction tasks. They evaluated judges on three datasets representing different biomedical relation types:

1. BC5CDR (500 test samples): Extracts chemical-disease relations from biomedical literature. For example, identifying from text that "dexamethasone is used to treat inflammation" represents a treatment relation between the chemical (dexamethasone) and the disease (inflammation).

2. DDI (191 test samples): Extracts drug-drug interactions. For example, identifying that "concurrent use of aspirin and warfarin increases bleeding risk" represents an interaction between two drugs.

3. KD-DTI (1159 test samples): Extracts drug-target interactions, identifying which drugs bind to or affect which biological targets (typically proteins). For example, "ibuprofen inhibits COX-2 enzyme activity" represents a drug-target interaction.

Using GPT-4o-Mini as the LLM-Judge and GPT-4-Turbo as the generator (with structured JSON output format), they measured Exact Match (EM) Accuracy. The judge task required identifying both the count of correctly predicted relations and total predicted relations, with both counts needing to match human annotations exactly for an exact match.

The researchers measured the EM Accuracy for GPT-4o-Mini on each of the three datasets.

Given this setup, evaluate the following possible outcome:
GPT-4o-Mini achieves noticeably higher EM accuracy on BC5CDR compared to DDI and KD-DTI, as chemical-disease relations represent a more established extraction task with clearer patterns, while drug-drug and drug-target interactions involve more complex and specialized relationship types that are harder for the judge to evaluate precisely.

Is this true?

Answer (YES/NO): NO